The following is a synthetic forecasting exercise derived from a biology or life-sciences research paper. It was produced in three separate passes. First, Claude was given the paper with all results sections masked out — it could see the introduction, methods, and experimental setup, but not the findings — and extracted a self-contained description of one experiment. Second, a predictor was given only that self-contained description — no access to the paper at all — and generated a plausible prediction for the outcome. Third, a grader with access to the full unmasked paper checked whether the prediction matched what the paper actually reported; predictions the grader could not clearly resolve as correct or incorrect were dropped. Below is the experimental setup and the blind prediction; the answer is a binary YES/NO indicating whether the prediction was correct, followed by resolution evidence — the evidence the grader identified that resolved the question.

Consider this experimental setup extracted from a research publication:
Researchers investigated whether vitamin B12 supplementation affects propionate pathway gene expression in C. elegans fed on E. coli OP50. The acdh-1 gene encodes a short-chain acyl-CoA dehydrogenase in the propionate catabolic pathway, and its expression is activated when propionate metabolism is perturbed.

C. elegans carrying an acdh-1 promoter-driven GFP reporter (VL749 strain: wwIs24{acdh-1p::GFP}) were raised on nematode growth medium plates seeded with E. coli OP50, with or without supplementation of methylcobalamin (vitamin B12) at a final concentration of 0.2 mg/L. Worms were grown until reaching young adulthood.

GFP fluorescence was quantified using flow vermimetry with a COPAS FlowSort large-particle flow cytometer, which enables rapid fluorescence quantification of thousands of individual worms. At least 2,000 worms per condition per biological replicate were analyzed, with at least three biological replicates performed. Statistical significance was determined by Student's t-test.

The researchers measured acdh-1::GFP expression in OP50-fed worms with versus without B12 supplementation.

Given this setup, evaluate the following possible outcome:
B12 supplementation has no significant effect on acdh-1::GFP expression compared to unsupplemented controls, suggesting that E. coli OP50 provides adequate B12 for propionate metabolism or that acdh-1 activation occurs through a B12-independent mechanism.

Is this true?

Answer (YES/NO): NO